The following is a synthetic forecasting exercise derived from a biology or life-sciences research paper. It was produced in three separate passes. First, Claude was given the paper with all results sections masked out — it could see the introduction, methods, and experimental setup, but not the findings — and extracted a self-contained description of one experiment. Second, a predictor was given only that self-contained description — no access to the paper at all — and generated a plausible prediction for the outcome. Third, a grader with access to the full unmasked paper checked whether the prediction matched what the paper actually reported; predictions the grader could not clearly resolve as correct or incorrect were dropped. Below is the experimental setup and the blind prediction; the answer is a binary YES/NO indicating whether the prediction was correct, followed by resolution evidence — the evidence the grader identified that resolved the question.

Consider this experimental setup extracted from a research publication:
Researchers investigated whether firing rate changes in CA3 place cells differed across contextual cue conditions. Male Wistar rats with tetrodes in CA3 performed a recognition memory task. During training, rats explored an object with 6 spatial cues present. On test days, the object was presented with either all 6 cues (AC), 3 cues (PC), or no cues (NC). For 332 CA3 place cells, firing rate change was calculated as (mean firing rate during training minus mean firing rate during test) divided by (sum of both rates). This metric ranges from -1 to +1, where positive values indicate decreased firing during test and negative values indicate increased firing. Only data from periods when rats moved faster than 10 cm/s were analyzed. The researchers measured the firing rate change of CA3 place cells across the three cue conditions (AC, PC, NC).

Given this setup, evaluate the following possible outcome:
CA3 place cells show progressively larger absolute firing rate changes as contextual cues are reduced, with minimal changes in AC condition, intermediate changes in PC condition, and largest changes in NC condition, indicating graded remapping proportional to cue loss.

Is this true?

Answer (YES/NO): NO